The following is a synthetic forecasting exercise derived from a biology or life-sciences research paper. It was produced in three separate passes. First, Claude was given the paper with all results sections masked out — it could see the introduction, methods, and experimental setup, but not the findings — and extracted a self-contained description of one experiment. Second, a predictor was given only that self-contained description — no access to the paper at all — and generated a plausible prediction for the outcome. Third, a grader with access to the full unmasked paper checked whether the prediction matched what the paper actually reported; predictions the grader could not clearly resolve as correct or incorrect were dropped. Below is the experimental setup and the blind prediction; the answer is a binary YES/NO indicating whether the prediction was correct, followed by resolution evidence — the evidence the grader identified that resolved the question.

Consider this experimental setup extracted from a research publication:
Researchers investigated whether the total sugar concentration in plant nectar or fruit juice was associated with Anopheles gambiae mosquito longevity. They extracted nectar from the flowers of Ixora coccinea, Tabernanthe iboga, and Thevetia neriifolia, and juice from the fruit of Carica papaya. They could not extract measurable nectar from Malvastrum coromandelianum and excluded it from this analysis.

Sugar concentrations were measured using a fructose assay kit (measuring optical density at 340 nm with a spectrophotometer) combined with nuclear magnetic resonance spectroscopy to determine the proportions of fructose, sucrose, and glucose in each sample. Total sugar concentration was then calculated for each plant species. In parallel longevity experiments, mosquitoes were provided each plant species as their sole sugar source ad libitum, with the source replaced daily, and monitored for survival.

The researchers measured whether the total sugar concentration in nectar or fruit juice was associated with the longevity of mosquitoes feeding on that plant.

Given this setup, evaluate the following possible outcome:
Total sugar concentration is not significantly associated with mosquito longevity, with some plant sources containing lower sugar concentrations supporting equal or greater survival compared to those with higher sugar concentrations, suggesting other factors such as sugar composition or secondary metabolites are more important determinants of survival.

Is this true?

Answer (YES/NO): NO